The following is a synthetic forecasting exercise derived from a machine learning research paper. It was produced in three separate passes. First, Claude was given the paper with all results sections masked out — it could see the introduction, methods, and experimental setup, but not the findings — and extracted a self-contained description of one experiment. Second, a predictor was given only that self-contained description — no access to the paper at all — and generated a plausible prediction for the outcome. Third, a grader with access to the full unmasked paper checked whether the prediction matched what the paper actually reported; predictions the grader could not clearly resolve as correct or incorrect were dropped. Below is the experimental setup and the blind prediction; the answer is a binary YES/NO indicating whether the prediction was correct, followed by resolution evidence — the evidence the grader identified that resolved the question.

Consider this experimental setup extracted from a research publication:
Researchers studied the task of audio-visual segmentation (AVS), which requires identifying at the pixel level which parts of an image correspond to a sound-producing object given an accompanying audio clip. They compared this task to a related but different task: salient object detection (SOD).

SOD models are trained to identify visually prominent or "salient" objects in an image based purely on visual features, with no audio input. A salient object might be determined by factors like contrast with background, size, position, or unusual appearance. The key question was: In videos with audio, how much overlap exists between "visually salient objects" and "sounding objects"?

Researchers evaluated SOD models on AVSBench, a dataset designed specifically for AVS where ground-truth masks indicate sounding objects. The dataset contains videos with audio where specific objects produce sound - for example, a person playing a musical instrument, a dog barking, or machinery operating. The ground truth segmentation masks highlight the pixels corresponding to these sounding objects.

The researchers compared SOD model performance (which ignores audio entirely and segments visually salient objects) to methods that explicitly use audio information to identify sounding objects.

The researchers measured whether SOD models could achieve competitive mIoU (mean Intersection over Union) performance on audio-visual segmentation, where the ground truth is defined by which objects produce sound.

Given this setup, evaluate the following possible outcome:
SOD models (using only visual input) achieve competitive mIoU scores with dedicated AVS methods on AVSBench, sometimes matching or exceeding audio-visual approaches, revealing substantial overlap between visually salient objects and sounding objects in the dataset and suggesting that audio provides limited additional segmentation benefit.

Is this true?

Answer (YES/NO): NO